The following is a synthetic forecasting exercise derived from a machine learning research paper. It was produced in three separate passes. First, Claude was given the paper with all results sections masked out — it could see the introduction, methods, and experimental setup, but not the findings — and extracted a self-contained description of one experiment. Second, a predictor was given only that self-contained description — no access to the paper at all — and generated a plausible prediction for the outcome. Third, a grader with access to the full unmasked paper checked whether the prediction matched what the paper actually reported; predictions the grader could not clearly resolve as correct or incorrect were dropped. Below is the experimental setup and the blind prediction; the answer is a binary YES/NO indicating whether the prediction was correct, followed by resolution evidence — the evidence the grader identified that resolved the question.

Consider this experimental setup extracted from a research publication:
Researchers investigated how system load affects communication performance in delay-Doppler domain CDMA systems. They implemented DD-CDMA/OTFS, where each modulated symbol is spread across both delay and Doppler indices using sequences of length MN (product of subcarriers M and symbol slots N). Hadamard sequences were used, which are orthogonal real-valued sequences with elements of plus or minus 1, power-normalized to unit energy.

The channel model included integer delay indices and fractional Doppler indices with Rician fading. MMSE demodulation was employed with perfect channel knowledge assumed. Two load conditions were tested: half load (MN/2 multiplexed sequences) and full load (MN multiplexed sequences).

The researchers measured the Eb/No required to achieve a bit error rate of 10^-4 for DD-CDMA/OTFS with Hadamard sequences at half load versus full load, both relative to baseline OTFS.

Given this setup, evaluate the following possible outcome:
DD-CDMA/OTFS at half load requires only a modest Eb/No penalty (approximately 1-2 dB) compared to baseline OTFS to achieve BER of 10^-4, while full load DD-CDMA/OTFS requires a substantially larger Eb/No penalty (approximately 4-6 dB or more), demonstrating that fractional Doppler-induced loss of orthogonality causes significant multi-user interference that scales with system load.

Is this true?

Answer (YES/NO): NO